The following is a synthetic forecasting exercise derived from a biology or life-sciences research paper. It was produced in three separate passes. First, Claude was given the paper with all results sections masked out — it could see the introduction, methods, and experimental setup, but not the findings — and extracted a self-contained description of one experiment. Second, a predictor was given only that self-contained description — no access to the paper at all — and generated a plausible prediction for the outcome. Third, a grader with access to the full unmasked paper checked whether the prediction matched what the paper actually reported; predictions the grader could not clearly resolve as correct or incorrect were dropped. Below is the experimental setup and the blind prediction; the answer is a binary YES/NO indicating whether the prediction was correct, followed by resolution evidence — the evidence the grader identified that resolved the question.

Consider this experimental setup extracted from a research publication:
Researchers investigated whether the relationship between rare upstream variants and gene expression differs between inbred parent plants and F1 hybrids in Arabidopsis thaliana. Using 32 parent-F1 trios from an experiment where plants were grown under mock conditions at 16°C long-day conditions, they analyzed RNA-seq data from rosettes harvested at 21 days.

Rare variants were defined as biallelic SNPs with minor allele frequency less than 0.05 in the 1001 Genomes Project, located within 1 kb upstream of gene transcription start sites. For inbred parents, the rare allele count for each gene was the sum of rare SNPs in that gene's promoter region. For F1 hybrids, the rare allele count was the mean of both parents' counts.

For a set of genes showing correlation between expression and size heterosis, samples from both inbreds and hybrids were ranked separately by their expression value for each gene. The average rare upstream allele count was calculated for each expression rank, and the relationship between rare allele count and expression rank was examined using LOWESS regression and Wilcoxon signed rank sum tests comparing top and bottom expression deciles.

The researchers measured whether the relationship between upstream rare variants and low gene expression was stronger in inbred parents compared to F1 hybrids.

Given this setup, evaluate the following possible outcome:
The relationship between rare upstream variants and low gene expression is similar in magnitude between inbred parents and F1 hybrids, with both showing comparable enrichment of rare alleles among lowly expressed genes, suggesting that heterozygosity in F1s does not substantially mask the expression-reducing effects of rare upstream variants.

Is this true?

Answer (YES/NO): NO